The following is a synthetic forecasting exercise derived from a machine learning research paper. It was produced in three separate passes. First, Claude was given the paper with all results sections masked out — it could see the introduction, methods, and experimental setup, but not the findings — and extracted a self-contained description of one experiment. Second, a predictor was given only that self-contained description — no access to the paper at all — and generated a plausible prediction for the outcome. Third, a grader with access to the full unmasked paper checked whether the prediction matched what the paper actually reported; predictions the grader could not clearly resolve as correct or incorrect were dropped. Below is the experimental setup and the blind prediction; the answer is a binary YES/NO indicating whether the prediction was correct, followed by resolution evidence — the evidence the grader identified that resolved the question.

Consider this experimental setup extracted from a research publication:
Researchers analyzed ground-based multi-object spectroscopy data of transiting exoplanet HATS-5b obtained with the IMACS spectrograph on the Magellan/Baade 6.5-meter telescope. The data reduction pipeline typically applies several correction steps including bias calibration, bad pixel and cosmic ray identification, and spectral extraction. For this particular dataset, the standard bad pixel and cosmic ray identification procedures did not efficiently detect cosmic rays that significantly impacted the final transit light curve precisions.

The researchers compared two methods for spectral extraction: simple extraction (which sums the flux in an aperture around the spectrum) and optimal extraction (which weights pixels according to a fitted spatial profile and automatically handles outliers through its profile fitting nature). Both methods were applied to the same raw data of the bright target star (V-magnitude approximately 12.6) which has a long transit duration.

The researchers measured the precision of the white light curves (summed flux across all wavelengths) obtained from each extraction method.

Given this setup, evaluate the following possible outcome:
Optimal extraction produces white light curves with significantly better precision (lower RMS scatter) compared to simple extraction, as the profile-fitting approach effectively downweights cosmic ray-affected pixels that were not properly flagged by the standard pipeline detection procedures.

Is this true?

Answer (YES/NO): YES